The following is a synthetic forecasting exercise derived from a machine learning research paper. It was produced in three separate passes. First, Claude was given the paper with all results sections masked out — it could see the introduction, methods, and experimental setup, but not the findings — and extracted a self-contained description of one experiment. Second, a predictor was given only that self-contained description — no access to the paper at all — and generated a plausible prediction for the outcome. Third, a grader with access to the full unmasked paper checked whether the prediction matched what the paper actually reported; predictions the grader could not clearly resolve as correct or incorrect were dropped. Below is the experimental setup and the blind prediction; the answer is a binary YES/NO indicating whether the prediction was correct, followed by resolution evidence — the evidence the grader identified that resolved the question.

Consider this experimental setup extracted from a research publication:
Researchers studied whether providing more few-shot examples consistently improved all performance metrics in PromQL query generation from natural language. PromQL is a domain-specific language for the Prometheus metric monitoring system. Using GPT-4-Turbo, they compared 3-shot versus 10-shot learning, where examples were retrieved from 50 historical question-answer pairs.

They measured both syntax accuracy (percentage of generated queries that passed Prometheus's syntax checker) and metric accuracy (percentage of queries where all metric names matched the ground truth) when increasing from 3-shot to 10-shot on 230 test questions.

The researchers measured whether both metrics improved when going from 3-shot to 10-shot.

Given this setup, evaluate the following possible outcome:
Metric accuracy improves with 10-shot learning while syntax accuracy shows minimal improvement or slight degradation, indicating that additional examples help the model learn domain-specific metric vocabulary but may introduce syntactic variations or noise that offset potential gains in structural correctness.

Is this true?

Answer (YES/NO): YES